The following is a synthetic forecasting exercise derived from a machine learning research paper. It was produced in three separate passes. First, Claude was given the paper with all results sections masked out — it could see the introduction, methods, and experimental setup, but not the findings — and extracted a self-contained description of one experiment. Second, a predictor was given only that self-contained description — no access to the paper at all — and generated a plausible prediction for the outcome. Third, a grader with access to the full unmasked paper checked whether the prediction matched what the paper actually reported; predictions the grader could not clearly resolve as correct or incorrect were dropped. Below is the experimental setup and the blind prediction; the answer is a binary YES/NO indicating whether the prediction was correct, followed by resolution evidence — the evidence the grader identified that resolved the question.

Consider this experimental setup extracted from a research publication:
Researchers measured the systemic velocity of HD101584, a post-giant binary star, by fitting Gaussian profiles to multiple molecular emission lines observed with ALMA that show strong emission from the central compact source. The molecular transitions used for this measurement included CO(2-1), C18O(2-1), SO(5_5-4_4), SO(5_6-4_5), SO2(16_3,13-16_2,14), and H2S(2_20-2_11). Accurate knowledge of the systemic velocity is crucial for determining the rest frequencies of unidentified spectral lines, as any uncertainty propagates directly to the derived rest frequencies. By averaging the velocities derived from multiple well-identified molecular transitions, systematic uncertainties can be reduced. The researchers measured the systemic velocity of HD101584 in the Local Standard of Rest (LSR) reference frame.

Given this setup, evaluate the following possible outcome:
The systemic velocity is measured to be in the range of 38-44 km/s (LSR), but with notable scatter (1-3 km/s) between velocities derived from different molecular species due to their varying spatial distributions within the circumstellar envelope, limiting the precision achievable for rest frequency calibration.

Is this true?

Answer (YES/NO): NO